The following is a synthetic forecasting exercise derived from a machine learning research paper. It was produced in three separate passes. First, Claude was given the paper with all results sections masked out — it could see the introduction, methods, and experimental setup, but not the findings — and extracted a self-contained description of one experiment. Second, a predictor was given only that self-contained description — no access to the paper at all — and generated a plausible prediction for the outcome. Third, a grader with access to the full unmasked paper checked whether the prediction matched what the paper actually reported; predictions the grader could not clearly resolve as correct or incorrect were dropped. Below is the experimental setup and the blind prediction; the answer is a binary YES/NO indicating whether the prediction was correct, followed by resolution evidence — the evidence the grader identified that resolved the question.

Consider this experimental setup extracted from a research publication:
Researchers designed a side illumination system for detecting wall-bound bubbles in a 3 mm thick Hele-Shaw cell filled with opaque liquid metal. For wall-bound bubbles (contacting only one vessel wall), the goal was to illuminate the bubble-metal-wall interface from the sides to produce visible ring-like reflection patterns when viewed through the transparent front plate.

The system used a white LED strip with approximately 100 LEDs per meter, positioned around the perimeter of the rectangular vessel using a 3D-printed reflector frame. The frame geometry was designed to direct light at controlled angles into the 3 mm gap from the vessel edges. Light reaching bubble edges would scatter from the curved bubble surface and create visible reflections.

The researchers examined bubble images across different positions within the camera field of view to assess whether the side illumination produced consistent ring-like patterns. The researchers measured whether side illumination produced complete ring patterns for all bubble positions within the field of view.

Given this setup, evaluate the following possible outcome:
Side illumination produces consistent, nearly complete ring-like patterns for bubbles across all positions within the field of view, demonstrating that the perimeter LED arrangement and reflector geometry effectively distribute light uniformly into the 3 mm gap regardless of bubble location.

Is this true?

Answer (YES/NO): NO